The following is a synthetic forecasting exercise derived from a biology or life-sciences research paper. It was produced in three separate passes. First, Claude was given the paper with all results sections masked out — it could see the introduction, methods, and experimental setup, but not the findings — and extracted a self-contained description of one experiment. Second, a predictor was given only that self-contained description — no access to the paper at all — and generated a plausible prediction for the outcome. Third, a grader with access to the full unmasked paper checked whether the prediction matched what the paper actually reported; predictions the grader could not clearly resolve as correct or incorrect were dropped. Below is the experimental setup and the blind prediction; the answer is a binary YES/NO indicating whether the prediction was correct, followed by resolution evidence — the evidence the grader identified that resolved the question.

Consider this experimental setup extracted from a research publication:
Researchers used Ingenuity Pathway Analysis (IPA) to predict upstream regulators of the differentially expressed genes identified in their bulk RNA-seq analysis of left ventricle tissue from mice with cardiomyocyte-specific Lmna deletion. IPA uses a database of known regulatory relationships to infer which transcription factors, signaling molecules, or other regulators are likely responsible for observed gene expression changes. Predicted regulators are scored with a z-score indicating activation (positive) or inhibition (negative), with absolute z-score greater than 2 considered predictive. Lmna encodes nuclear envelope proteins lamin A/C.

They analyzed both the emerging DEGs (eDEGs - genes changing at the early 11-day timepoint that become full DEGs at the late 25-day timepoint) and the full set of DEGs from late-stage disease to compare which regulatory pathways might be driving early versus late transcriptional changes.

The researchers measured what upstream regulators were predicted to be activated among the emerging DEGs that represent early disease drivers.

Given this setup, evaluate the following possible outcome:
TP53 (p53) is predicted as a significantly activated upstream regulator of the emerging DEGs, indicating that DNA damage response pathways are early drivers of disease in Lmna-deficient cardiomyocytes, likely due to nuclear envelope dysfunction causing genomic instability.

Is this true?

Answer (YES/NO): YES